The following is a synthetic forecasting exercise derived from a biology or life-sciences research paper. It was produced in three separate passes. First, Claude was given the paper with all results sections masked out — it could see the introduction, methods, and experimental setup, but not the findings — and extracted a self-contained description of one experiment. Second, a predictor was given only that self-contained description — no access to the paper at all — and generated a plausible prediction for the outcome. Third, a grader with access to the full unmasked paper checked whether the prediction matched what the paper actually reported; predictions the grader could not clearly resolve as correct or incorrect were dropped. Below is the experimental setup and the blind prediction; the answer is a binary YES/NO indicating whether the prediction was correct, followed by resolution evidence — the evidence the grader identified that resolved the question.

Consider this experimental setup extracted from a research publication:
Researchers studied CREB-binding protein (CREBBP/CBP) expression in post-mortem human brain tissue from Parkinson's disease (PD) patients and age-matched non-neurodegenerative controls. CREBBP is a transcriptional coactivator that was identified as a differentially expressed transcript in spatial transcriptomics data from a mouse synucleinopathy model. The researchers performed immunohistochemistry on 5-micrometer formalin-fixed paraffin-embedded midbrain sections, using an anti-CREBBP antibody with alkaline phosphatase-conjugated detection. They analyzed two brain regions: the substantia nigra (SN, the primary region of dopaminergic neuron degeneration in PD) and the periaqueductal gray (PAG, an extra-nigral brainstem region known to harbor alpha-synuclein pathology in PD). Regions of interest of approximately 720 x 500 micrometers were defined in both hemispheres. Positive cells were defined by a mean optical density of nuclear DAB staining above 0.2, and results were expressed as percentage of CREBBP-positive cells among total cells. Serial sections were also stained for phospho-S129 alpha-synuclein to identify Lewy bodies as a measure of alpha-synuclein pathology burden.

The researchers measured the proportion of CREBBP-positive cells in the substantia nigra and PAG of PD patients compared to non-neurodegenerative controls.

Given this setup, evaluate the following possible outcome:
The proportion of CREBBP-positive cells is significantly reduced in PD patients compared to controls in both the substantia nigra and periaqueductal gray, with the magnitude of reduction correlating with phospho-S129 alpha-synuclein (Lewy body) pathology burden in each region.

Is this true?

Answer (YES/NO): NO